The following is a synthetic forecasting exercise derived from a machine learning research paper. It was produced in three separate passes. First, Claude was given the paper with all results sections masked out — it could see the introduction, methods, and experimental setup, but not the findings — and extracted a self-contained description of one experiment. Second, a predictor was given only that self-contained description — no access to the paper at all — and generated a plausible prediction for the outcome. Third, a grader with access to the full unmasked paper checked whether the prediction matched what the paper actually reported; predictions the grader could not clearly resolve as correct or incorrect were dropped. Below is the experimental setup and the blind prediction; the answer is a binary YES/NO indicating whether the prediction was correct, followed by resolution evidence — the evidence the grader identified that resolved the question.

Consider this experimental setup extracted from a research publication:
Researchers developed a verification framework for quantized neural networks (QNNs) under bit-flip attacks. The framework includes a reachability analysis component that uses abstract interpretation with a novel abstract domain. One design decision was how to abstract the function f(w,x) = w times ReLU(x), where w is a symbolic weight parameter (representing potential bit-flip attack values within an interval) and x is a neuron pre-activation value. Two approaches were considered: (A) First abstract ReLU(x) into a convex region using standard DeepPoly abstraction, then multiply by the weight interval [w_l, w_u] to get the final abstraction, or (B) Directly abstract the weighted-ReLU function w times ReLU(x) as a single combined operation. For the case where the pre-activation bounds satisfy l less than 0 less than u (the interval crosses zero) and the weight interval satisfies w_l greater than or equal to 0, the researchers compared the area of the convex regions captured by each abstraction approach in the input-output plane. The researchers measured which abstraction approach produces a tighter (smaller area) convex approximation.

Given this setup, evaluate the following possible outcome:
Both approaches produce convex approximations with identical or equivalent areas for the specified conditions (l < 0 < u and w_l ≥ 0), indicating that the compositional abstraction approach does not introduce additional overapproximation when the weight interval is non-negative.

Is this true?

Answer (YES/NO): NO